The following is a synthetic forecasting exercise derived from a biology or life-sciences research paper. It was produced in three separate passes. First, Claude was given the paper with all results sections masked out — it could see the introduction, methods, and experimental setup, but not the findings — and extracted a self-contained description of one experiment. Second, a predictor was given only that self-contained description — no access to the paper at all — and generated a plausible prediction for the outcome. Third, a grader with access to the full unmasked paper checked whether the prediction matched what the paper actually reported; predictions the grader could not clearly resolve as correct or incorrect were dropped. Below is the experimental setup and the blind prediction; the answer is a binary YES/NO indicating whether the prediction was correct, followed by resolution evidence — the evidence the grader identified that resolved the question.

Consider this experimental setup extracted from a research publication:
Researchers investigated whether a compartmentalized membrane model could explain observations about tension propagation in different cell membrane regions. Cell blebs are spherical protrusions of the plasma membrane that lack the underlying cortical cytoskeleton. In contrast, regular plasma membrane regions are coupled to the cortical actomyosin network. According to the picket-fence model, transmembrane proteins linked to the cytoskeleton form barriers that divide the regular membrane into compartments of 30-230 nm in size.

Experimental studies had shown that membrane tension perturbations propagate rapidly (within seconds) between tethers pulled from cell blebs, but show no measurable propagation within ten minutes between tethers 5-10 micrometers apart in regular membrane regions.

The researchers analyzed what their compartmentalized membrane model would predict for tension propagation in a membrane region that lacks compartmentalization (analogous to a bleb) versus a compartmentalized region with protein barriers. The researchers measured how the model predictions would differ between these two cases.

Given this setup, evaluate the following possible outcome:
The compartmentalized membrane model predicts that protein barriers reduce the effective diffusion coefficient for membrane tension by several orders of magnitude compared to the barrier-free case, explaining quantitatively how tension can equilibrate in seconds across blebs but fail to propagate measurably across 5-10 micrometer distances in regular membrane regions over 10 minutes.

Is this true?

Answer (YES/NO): NO